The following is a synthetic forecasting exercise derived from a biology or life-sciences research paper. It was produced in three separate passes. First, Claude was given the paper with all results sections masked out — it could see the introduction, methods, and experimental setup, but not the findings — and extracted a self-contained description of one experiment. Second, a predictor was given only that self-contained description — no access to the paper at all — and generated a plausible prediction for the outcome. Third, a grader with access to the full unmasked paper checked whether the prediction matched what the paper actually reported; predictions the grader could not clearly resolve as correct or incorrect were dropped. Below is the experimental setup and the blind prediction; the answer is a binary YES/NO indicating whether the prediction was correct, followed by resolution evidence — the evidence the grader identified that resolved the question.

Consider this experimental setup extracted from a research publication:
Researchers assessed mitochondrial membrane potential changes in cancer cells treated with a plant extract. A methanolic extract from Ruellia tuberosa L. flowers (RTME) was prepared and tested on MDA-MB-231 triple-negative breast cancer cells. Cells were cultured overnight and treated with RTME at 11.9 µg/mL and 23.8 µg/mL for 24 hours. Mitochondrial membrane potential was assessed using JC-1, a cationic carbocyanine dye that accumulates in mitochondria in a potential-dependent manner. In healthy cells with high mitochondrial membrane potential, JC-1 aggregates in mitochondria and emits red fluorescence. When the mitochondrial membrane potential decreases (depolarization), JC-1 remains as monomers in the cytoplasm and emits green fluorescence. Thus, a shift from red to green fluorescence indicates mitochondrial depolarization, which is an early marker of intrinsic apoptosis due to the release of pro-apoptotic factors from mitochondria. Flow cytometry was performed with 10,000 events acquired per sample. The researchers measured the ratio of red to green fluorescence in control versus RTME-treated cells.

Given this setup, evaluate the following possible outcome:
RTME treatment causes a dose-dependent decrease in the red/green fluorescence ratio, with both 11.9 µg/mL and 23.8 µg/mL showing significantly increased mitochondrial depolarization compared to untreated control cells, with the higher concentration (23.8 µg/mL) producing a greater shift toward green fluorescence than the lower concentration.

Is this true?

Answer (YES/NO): YES